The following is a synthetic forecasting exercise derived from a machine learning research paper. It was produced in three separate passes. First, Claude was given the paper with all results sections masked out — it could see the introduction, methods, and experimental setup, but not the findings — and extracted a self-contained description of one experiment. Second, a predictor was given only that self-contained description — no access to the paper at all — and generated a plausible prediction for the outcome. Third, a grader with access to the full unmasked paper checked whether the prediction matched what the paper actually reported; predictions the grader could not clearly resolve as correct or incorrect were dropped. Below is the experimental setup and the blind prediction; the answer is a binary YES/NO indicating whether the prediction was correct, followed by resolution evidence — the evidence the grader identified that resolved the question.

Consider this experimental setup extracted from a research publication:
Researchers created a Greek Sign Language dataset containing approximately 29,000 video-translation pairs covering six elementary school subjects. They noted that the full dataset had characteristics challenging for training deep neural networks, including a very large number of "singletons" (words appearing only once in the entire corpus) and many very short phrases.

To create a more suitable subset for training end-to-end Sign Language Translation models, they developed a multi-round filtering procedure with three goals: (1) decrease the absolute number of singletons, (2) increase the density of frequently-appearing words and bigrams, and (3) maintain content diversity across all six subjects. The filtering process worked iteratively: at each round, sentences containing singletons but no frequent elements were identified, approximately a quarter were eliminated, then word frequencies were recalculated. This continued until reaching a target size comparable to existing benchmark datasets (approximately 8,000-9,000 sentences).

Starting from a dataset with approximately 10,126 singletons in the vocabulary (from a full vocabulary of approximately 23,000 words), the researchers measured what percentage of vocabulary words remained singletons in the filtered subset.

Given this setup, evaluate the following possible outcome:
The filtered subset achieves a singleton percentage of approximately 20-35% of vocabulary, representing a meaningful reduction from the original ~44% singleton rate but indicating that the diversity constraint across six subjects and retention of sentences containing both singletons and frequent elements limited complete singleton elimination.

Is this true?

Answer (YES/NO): NO